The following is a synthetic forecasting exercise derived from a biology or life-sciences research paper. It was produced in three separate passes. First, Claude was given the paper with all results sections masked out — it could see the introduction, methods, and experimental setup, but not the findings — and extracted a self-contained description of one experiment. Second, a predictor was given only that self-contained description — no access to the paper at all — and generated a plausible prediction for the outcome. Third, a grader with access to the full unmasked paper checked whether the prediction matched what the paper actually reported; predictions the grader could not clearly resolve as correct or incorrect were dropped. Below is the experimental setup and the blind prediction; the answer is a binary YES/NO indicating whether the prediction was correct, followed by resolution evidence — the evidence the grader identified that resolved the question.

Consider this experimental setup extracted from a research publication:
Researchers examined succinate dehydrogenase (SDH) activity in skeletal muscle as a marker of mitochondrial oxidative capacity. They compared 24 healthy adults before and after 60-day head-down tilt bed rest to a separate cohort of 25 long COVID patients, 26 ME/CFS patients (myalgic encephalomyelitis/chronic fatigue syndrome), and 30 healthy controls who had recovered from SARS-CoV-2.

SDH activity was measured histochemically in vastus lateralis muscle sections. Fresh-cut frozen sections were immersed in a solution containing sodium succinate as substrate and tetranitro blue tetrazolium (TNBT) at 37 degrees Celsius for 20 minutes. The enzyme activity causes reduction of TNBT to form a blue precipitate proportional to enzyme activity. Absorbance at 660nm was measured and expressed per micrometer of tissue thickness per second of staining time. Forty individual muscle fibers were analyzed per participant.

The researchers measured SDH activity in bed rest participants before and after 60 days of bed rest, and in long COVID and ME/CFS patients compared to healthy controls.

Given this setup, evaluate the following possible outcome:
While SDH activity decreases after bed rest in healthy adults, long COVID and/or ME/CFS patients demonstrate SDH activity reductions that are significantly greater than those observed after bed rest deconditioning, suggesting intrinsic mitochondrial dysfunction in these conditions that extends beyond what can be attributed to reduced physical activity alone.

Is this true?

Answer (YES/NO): NO